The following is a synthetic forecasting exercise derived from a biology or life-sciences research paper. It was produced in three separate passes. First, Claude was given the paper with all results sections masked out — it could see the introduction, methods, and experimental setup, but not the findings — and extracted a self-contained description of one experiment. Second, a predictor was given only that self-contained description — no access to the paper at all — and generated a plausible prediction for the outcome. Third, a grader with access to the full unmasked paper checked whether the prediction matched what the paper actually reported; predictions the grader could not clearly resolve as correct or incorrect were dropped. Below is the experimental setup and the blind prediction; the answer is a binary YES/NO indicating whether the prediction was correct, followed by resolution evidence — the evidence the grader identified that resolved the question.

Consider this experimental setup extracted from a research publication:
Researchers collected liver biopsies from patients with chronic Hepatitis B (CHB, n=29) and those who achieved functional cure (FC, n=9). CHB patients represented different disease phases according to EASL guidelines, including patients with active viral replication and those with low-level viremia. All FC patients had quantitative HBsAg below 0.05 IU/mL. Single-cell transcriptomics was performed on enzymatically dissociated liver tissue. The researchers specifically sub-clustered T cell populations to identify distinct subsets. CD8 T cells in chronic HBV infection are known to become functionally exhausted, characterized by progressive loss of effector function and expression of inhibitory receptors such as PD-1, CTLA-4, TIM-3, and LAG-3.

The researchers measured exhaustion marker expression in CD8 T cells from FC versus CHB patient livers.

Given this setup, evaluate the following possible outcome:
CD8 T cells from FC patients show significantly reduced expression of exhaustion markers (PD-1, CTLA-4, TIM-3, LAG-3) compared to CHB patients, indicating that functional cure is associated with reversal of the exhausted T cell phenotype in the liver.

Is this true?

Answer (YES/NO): YES